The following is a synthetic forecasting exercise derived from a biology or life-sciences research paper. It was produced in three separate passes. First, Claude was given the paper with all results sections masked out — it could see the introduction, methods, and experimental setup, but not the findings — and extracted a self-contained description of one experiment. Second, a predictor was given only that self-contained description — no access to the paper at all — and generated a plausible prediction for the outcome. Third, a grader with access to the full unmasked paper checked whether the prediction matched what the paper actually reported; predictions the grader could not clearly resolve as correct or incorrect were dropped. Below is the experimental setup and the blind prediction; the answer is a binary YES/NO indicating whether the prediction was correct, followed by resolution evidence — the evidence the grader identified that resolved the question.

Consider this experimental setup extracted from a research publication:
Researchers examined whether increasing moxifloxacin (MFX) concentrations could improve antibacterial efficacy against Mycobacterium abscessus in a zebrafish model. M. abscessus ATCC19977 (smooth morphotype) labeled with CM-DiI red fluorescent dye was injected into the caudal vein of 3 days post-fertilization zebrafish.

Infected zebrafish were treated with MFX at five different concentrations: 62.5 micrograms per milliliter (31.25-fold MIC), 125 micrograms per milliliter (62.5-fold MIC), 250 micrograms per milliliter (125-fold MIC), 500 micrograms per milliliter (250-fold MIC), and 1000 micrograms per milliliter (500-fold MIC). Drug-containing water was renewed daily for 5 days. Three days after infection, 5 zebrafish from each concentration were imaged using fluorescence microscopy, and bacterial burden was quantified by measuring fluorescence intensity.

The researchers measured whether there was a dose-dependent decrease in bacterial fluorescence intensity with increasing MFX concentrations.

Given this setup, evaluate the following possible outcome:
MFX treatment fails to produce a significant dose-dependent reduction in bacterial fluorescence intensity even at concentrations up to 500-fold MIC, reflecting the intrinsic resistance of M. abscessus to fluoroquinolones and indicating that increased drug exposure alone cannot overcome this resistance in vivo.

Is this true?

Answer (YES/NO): YES